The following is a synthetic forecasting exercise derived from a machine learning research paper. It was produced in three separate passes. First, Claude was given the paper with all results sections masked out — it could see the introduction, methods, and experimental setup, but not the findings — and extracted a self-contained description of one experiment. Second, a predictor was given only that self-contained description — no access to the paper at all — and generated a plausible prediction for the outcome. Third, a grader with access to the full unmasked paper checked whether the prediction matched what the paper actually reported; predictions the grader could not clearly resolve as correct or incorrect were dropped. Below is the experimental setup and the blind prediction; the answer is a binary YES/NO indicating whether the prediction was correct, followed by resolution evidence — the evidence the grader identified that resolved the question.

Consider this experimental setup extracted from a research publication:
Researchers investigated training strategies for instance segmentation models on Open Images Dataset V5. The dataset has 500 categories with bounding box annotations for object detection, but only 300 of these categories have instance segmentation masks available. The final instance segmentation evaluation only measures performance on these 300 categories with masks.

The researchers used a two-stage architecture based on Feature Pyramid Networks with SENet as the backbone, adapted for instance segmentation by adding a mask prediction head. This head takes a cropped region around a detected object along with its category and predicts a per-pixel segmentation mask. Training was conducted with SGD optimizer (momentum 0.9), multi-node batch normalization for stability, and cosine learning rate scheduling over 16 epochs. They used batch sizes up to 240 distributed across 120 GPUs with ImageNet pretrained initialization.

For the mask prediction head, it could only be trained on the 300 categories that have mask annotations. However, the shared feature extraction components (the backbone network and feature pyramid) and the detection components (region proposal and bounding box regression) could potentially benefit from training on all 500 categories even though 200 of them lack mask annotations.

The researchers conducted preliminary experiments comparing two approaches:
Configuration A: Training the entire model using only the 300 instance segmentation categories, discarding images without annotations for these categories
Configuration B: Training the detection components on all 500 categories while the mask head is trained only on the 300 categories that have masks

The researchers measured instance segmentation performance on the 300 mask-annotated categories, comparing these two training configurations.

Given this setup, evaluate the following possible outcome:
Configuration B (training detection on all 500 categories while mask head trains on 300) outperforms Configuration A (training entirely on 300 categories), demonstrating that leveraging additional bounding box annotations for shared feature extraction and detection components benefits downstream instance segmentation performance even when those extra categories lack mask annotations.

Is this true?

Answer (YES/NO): YES